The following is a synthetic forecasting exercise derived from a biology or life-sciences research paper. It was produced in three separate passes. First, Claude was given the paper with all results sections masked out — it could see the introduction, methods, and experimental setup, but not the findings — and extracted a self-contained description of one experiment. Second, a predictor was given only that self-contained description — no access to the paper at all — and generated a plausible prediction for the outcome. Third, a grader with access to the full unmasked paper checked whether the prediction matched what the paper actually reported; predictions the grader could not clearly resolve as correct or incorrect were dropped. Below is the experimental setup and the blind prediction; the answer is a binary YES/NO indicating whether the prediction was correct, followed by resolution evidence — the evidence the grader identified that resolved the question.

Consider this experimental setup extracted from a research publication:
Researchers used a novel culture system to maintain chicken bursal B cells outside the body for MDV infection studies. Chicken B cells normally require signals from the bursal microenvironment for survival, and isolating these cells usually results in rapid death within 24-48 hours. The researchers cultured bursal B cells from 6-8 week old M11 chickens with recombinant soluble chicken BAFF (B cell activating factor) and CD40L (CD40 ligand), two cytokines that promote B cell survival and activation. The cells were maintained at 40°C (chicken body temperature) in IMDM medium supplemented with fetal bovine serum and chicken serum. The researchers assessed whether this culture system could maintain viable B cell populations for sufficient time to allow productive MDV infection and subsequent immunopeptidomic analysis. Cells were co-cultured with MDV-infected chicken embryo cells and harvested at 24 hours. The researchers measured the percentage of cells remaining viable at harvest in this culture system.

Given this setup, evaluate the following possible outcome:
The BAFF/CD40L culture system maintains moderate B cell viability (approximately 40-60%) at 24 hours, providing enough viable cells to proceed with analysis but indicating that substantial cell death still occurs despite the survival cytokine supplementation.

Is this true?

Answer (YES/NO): NO